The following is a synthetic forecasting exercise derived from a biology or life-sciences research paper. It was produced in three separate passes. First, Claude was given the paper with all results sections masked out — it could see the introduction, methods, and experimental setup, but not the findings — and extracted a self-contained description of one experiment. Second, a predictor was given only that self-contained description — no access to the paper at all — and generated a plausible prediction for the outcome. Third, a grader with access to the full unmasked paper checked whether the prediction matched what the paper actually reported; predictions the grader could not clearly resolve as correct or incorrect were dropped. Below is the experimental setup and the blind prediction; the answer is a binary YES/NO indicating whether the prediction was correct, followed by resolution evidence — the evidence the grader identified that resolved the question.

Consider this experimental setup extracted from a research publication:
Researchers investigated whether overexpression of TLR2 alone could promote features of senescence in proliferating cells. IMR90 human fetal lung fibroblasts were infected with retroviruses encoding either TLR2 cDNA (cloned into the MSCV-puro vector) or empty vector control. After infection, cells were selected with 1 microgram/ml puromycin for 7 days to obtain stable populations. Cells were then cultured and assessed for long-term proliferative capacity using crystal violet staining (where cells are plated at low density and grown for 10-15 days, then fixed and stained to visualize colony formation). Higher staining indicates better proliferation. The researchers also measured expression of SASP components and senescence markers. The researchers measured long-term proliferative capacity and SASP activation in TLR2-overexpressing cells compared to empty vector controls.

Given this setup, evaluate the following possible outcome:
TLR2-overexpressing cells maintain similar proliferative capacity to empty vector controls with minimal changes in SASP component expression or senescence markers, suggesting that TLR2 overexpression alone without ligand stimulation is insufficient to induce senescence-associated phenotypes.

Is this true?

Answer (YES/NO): NO